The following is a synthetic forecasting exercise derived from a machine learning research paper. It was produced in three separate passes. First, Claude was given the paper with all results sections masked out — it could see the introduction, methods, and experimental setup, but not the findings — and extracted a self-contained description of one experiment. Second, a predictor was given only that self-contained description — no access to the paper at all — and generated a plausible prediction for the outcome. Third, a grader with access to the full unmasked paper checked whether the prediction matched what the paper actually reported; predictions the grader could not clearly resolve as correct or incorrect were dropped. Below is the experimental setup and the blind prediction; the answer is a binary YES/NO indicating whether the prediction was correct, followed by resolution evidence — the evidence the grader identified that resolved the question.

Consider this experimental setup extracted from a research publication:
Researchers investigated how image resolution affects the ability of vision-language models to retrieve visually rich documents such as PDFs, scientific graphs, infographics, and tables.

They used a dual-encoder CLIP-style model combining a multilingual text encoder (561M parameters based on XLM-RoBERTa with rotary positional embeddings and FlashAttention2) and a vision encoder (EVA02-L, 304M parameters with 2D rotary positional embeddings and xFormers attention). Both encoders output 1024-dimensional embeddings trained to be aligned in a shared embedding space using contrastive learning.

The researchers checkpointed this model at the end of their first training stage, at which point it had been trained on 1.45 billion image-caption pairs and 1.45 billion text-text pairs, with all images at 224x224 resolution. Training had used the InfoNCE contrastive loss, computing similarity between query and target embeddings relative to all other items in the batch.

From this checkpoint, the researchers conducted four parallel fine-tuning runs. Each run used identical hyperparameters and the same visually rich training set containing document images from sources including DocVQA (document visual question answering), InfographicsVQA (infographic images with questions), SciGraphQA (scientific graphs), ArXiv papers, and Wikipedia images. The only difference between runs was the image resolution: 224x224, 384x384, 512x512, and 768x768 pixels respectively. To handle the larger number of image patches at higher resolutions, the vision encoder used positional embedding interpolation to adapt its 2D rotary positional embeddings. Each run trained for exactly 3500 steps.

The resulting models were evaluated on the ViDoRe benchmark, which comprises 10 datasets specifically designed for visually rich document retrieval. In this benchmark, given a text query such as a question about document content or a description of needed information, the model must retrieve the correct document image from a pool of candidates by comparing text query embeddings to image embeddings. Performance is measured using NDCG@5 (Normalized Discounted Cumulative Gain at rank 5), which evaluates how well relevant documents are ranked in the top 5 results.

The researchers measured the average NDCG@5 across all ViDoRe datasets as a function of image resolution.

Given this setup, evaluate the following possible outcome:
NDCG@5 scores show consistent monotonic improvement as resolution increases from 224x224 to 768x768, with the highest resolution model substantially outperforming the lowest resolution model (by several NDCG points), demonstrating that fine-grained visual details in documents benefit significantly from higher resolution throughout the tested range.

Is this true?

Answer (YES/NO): NO